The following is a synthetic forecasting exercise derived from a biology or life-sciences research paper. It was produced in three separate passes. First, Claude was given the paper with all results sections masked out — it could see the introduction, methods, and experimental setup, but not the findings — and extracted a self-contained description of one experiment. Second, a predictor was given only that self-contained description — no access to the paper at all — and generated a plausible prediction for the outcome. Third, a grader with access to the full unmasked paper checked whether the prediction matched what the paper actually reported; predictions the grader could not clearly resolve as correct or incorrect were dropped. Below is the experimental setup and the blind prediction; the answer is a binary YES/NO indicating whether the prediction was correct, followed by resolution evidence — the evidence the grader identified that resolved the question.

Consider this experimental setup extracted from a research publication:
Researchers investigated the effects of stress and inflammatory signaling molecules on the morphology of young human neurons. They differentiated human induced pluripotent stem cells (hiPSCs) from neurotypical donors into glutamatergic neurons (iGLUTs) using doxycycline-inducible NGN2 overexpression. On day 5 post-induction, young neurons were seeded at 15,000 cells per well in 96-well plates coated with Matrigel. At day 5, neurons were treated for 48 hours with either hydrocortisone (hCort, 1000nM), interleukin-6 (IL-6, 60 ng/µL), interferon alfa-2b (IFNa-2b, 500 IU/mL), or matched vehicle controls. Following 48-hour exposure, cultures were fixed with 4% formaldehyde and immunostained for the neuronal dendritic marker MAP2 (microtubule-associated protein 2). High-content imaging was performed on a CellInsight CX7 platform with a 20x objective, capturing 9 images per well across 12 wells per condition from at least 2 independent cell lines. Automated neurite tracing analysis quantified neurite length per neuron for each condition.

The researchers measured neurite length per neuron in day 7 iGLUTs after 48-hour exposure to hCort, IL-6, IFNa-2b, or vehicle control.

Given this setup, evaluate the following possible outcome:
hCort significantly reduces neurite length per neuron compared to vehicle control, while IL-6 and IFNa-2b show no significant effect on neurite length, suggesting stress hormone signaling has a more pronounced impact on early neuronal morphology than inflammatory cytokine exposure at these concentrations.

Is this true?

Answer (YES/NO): NO